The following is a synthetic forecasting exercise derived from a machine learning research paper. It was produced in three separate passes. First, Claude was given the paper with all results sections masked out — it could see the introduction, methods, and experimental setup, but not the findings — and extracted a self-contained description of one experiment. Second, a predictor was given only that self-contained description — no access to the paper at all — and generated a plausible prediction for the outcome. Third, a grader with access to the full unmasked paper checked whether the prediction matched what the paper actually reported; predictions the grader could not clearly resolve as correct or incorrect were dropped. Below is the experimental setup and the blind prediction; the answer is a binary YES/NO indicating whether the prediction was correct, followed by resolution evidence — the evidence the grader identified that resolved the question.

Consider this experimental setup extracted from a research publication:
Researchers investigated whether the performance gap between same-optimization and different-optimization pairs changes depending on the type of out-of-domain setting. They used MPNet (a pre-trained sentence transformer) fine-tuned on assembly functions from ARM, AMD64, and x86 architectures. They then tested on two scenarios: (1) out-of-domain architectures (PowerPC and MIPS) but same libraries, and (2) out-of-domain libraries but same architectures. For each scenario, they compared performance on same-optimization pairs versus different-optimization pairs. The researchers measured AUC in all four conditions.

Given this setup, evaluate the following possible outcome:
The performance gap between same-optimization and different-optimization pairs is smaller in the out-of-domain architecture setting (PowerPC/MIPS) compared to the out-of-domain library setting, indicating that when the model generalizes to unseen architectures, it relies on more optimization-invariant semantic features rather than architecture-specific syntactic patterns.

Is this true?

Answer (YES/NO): YES